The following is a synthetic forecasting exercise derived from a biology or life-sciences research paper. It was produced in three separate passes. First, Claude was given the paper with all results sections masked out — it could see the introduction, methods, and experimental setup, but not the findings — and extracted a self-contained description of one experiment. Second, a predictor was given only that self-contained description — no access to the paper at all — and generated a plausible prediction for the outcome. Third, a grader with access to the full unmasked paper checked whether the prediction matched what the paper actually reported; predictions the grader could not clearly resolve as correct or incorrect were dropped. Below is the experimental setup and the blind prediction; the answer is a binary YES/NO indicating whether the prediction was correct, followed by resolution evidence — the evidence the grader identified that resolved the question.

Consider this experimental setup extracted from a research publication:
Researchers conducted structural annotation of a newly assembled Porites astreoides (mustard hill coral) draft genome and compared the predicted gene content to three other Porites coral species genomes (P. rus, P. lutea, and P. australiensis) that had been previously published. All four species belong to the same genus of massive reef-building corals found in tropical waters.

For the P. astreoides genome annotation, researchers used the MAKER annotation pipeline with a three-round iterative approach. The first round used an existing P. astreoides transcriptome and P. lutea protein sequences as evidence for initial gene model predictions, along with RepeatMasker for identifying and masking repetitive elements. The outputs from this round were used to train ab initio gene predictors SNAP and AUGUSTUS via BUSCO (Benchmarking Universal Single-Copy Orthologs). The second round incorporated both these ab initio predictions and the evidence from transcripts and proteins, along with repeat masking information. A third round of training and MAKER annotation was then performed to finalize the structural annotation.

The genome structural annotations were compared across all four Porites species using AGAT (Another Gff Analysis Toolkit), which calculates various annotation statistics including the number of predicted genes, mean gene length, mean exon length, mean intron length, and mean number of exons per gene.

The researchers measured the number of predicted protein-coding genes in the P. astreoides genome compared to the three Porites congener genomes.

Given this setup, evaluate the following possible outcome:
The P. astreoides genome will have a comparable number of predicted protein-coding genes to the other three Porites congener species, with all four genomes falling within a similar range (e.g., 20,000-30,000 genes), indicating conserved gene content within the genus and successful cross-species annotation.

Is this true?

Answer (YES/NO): NO